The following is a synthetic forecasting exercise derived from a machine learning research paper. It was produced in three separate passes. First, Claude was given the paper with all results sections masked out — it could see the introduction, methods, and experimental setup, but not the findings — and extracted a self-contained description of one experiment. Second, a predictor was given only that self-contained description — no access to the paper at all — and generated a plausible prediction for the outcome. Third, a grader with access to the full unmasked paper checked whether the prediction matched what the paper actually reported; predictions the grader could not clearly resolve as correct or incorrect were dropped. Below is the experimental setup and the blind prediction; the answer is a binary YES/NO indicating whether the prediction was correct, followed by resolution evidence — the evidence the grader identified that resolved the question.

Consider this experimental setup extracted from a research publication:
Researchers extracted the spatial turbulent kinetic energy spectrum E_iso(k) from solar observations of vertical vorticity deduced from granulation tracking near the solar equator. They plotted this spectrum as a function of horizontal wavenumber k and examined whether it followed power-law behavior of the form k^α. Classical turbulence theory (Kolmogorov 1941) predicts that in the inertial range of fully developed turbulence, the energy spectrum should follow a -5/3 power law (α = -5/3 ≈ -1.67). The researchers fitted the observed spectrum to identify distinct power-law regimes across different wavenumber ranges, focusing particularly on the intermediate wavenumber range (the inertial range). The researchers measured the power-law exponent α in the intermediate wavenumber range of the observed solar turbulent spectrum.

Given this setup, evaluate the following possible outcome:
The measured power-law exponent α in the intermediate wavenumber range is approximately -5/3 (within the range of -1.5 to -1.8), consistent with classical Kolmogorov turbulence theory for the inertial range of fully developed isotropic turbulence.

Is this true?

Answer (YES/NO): NO